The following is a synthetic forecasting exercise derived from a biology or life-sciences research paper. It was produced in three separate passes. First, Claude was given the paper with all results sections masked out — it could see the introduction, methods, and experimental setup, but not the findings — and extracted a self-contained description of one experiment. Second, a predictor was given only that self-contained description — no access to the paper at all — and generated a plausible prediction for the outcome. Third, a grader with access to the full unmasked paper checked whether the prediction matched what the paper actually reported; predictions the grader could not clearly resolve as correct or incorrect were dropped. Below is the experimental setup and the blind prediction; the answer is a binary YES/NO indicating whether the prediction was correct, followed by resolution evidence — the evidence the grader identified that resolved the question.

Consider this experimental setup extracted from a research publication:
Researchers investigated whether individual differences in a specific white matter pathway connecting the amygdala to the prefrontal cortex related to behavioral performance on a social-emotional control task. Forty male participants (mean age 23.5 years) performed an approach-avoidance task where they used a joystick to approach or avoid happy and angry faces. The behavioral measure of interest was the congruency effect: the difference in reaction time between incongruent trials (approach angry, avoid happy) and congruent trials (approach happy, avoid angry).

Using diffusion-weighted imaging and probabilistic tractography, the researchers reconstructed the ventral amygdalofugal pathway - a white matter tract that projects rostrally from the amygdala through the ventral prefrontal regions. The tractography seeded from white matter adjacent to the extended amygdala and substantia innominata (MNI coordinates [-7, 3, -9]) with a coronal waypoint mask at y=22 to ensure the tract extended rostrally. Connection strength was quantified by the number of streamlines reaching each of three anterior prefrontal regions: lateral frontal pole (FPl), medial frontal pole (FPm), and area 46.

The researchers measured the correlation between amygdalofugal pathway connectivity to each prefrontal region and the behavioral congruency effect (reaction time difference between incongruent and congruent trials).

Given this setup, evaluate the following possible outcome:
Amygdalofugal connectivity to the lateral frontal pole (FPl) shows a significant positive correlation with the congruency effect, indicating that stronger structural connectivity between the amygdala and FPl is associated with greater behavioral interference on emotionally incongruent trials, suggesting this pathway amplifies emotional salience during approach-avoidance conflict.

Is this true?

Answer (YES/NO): NO